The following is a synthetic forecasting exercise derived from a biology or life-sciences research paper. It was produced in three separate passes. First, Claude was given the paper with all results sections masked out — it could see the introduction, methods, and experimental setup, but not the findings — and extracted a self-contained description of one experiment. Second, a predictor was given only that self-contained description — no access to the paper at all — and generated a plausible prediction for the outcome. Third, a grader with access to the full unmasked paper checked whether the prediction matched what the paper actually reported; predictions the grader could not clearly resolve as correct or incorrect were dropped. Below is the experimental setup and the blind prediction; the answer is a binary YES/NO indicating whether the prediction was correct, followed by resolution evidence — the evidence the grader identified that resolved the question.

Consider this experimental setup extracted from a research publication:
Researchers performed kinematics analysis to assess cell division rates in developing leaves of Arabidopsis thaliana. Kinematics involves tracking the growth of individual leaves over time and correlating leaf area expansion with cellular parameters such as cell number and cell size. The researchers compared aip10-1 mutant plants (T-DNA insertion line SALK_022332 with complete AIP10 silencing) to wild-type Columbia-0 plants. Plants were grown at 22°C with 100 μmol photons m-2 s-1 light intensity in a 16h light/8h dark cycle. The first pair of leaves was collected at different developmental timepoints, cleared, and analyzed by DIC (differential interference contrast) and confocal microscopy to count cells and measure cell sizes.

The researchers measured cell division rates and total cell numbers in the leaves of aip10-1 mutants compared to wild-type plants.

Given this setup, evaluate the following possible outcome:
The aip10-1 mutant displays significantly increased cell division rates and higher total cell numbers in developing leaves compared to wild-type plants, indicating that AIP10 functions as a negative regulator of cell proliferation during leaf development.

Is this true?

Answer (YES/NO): YES